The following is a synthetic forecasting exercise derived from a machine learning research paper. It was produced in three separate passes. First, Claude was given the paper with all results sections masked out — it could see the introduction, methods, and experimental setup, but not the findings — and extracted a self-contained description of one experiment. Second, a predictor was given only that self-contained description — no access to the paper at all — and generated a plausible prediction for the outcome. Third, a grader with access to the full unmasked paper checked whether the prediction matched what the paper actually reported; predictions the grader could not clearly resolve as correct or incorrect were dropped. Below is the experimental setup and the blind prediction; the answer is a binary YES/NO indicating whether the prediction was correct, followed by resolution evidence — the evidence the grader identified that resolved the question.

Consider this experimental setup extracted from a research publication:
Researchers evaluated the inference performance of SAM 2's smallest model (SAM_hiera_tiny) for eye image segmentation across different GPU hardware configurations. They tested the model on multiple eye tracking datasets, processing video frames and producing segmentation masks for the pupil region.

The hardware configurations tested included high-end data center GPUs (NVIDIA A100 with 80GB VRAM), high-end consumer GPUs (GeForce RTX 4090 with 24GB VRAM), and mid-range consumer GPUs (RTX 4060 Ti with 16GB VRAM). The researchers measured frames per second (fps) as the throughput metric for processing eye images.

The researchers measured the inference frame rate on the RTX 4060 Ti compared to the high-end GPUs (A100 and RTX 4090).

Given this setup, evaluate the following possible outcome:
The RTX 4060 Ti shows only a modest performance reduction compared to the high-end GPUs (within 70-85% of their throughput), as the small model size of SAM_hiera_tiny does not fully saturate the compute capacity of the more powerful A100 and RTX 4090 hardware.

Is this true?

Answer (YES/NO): NO